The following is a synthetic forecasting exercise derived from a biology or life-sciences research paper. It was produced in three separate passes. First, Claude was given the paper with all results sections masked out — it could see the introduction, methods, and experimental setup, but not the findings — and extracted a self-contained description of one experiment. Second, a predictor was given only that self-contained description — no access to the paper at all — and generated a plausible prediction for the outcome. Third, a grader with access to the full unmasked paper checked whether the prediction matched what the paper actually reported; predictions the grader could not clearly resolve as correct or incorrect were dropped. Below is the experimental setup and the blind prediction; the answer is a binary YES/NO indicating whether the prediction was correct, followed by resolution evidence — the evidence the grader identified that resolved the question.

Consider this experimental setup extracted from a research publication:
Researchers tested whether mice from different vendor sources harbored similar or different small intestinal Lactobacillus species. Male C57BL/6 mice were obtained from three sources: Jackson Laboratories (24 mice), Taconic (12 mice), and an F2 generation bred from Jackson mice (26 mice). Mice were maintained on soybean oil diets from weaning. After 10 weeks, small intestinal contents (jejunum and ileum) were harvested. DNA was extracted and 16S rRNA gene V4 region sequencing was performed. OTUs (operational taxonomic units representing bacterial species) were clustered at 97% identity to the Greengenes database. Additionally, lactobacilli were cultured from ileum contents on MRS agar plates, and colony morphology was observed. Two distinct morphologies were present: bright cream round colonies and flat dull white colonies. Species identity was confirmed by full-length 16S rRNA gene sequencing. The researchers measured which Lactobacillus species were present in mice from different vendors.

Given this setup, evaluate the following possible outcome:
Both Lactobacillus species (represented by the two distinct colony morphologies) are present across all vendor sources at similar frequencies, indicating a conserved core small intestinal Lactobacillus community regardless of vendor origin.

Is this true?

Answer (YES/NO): NO